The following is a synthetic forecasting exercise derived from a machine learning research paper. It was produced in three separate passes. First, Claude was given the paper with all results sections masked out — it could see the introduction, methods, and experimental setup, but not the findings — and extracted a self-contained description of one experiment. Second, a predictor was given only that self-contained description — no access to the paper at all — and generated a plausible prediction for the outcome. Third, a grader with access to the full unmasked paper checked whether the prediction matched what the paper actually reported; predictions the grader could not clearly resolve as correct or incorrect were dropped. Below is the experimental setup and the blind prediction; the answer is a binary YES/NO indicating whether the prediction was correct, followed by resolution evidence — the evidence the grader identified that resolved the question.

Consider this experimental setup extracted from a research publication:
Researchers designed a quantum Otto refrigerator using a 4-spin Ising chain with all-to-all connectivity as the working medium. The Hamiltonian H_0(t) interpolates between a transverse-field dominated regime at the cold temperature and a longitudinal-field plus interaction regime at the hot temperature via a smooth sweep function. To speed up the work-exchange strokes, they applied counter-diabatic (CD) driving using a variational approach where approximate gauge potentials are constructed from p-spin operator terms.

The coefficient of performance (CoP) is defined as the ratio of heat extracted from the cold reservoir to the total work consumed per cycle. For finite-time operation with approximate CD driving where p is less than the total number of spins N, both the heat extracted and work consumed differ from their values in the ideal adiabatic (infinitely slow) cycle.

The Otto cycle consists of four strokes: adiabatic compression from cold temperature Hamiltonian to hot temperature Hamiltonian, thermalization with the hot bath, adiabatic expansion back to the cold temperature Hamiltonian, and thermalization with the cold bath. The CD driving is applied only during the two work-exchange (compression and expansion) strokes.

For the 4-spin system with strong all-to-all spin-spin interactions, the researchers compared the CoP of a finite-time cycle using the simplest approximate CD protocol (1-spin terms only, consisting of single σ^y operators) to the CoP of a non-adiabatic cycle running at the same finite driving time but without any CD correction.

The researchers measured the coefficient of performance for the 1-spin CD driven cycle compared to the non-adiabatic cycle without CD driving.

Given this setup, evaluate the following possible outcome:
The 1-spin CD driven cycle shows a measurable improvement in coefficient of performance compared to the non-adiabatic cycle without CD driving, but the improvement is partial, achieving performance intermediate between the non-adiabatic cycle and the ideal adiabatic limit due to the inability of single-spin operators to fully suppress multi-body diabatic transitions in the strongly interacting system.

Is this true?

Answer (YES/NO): YES